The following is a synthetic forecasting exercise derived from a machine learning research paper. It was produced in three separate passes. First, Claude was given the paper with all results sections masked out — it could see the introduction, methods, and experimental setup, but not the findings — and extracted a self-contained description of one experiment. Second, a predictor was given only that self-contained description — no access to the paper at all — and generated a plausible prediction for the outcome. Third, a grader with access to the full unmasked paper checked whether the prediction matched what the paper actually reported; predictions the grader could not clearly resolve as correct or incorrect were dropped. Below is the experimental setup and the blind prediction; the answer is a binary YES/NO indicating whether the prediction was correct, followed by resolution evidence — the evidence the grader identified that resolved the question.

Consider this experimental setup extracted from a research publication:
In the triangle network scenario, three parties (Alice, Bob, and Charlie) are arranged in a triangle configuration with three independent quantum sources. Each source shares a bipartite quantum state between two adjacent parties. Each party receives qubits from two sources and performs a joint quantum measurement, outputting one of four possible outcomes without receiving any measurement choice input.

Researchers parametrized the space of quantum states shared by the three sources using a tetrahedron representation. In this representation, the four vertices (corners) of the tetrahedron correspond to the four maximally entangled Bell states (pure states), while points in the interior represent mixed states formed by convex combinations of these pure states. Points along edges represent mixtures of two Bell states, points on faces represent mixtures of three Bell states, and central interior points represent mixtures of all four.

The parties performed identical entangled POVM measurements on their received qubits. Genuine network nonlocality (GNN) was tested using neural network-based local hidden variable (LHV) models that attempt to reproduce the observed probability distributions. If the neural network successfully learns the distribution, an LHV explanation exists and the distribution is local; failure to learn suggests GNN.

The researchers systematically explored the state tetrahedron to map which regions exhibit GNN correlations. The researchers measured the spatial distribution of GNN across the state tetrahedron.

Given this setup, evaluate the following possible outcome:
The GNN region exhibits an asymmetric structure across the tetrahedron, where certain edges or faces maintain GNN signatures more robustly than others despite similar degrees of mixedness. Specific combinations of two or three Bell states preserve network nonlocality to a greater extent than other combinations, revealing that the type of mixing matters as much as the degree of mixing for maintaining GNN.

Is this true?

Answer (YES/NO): NO